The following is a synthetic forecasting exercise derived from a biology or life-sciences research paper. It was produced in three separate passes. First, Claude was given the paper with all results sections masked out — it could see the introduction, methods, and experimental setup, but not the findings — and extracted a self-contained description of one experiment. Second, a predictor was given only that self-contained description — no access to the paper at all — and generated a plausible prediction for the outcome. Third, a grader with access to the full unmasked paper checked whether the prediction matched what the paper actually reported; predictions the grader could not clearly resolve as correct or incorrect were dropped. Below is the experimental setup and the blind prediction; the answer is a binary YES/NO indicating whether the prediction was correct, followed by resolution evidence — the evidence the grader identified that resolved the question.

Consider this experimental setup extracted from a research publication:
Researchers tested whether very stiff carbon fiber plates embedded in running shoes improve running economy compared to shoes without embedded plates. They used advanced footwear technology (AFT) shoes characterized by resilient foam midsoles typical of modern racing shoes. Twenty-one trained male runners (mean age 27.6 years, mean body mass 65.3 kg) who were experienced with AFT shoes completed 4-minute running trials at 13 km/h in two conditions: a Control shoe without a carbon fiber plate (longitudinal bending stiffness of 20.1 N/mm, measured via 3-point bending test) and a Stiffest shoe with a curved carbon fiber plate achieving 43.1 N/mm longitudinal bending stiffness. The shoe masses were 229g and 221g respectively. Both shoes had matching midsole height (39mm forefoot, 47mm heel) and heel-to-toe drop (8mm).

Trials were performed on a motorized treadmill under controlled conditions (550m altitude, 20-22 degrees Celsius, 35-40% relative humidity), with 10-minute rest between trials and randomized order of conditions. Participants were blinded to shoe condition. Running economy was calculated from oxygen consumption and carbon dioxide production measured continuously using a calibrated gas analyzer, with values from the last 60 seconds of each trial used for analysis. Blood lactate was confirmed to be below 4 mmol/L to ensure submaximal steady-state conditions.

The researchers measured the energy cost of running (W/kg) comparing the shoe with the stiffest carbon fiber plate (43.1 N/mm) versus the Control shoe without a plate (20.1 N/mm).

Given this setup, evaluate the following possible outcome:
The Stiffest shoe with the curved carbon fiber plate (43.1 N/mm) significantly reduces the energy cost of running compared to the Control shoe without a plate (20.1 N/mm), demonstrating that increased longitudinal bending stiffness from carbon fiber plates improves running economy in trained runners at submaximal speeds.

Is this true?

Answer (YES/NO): NO